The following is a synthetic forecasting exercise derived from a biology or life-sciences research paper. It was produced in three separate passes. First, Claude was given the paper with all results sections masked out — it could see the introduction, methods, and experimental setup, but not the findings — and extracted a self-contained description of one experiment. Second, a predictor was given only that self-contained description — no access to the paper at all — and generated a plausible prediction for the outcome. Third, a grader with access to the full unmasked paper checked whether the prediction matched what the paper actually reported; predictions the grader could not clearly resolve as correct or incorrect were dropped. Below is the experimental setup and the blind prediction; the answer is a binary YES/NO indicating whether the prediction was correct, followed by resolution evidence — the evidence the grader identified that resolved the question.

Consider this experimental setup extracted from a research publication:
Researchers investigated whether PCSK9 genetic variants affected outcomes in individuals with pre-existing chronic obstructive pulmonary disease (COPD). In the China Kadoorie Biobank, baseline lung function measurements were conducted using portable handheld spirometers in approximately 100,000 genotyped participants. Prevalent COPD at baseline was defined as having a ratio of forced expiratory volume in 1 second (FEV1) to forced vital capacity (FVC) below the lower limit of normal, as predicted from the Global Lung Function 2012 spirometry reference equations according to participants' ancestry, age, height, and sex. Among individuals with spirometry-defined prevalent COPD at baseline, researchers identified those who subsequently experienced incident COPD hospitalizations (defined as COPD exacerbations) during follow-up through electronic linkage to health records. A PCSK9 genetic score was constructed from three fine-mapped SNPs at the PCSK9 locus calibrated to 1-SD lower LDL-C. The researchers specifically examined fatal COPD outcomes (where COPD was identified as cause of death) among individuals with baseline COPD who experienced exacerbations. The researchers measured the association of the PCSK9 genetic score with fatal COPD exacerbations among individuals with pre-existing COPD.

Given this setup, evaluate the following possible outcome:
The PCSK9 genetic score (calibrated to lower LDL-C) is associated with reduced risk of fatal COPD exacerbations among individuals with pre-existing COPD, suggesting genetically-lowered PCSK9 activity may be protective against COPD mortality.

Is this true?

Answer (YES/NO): NO